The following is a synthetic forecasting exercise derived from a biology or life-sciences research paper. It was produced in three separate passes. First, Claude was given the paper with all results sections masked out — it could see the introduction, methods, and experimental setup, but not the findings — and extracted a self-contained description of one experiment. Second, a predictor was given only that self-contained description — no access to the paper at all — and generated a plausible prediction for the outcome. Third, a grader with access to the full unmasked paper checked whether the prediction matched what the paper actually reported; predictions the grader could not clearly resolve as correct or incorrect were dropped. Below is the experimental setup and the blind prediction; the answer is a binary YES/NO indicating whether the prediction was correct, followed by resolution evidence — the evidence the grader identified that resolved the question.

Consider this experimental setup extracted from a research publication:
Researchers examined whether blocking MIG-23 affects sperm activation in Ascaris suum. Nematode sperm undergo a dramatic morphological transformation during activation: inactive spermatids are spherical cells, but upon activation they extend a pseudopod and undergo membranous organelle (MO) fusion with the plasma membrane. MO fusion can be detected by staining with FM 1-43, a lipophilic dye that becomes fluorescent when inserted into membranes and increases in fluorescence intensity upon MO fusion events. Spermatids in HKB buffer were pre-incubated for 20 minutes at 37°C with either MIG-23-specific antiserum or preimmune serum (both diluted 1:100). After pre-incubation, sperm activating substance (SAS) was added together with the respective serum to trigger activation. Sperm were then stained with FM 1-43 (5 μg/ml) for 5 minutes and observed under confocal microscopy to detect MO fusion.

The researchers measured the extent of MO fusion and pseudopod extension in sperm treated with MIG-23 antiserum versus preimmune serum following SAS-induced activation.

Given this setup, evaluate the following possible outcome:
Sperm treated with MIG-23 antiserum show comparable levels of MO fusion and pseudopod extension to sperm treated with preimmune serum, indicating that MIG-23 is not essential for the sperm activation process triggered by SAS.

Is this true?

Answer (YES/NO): NO